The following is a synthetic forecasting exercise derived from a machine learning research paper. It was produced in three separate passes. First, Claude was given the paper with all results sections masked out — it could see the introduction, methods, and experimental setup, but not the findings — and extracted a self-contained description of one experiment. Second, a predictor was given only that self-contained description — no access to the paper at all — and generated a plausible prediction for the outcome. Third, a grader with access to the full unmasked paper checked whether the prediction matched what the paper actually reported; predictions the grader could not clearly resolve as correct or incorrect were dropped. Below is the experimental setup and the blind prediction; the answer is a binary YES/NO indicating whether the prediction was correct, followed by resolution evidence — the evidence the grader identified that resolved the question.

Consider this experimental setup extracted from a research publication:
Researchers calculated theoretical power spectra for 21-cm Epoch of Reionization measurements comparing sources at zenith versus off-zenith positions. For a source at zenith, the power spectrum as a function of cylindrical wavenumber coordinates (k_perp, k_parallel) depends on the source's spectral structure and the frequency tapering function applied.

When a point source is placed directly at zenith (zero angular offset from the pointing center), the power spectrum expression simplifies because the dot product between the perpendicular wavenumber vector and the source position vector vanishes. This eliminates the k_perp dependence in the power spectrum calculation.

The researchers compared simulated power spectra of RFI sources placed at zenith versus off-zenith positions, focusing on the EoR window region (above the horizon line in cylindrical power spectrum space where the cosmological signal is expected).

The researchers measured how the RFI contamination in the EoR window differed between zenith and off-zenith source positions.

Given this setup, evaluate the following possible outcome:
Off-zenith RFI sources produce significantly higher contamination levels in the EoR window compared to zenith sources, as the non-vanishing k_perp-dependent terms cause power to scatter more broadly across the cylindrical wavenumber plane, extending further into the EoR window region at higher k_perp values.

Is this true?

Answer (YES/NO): NO